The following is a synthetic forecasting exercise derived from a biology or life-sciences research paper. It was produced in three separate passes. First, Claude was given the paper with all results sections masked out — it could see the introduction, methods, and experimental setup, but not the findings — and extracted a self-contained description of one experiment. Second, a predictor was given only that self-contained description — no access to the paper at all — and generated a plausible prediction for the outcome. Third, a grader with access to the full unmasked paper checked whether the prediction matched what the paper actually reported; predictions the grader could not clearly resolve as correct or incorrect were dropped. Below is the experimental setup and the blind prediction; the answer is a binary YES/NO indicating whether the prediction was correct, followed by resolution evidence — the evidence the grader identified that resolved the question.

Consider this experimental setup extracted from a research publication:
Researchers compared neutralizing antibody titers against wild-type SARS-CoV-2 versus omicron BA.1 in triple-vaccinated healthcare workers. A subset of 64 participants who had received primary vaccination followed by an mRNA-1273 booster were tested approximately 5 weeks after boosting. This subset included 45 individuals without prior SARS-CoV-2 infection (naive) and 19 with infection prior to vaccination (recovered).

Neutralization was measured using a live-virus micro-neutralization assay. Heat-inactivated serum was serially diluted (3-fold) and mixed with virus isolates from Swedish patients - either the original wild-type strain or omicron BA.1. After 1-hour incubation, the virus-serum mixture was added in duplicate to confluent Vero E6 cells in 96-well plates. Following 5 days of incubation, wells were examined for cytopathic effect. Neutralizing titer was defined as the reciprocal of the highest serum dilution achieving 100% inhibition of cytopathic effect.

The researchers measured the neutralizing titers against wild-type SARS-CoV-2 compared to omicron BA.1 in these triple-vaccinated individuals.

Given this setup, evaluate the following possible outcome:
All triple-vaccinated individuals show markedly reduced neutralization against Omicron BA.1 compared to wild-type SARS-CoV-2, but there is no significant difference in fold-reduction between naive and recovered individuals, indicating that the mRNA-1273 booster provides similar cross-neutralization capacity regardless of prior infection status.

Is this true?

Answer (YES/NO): NO